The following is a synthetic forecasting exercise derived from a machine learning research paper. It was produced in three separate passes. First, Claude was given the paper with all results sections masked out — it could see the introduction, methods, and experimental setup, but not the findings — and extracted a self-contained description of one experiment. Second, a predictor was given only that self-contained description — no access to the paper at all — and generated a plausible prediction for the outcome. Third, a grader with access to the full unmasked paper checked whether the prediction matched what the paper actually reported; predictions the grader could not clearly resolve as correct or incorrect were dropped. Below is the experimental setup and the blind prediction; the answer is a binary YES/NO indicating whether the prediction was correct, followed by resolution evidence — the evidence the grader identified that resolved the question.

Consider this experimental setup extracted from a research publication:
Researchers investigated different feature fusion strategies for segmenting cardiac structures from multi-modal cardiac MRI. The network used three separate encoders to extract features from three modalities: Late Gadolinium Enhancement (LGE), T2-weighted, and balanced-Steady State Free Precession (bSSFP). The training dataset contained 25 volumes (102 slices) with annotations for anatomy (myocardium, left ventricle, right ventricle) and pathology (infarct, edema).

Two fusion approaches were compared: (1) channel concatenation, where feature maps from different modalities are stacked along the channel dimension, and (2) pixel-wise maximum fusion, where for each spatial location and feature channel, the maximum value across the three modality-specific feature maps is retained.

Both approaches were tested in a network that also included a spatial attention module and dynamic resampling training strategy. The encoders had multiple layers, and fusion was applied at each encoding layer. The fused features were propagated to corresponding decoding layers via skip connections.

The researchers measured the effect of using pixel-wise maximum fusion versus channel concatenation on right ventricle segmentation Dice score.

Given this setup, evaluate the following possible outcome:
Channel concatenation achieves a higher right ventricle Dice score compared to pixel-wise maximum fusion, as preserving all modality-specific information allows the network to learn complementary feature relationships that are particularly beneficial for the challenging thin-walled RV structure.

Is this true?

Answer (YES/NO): YES